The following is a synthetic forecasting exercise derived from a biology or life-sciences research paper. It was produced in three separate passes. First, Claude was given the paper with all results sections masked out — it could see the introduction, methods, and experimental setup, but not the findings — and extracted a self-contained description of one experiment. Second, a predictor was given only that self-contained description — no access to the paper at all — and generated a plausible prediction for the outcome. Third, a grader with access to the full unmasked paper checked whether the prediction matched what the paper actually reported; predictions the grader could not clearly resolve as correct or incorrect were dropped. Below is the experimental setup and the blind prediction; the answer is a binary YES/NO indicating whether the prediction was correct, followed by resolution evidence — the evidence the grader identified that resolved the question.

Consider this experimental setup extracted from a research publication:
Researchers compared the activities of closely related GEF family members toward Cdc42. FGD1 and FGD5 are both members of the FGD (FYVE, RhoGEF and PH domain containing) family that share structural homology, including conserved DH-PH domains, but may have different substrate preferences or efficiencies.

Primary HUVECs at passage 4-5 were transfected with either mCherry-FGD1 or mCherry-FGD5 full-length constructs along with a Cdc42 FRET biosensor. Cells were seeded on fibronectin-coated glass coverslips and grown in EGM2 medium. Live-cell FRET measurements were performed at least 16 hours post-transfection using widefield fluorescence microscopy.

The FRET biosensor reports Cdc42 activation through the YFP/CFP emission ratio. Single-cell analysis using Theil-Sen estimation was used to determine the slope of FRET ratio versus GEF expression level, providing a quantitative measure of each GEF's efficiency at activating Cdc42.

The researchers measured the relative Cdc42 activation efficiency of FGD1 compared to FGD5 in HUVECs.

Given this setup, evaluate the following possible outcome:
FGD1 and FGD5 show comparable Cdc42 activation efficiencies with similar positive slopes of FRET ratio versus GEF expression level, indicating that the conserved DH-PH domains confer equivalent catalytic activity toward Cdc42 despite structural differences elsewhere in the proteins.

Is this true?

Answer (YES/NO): NO